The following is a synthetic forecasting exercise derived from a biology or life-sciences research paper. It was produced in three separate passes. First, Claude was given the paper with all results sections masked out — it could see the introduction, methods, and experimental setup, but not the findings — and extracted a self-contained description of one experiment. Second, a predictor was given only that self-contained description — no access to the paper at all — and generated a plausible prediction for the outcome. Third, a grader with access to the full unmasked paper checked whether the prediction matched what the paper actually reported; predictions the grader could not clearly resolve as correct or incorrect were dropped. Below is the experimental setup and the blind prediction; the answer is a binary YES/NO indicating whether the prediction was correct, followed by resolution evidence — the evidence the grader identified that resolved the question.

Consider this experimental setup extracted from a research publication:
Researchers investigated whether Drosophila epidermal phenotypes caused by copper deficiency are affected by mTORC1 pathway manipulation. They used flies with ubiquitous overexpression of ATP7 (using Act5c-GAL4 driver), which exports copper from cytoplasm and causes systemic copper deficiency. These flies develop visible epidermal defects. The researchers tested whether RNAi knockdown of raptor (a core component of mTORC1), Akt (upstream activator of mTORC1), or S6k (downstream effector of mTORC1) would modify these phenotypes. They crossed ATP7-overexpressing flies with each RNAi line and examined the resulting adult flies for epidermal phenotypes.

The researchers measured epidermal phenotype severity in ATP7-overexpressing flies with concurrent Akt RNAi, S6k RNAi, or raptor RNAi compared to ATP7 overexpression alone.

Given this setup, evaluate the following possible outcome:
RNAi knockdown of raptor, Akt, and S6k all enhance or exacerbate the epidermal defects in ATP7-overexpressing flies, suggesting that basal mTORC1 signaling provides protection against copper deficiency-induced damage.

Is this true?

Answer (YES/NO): YES